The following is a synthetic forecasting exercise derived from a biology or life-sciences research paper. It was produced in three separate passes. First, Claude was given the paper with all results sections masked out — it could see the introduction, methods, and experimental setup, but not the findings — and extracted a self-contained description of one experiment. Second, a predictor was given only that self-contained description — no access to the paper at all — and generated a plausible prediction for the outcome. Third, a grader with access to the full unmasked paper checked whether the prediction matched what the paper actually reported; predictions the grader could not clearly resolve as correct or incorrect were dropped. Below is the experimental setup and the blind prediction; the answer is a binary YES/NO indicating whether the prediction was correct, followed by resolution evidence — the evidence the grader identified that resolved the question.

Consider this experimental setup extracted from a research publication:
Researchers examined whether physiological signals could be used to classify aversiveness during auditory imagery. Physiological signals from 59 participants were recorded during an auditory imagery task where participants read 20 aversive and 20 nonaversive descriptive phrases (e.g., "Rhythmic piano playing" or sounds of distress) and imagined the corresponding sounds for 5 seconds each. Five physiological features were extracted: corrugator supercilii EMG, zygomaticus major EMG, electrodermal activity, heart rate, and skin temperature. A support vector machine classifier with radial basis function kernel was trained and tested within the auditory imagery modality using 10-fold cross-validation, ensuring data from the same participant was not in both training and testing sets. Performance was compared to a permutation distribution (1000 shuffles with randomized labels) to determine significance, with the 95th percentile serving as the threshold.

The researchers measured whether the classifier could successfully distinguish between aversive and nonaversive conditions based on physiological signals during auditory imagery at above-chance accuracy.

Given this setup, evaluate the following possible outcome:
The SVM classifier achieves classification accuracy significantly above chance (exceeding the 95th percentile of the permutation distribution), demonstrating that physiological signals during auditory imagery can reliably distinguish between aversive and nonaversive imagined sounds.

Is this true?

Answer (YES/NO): NO